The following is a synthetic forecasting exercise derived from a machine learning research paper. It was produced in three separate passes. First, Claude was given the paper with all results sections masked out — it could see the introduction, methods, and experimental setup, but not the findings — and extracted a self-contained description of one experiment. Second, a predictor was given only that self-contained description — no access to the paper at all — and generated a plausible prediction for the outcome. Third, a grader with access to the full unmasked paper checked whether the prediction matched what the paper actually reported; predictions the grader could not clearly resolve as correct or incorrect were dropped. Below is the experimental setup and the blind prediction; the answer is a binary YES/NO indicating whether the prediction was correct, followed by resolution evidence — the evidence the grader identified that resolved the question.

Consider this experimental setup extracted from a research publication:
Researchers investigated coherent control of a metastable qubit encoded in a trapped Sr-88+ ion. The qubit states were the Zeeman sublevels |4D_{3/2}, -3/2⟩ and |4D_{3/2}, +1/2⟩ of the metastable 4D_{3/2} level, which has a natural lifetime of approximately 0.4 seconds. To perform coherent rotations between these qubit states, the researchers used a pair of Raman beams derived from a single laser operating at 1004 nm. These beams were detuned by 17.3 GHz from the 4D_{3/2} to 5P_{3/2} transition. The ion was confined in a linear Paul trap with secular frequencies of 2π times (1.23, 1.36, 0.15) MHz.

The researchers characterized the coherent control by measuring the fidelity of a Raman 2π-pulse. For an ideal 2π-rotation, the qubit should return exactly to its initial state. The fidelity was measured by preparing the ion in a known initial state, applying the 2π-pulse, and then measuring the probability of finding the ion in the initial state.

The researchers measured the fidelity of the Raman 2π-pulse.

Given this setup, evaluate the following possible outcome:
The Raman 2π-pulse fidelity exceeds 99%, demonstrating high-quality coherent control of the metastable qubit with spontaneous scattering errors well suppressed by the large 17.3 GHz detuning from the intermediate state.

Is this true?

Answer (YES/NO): NO